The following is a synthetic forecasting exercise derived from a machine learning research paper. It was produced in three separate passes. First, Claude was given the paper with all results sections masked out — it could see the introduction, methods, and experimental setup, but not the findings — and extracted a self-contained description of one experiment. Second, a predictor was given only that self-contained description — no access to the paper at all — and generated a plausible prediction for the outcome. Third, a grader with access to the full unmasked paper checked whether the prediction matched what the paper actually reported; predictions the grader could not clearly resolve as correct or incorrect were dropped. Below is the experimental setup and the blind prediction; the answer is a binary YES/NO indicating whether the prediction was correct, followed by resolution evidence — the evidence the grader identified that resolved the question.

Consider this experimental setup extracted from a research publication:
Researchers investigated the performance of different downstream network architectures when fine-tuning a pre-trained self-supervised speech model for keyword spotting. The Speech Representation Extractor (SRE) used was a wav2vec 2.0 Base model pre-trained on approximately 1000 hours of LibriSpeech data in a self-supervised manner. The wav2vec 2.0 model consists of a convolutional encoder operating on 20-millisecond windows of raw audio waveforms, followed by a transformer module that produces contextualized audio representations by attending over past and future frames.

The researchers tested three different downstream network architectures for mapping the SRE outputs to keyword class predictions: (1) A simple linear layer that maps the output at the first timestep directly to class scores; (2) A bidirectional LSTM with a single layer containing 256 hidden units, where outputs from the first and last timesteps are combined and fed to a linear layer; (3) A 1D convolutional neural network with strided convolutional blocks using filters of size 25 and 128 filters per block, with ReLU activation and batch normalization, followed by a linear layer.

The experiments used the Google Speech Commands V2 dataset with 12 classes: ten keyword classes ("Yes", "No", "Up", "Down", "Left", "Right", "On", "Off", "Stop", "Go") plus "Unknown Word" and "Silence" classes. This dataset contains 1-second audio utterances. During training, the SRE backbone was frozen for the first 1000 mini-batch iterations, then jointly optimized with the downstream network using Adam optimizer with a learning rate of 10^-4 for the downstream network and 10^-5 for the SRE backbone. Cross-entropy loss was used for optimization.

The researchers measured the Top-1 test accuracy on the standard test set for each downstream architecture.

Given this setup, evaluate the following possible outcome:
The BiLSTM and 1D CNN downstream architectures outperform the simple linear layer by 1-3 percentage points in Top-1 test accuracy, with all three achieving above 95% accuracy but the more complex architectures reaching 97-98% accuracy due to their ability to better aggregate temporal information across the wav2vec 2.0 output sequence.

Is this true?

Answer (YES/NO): NO